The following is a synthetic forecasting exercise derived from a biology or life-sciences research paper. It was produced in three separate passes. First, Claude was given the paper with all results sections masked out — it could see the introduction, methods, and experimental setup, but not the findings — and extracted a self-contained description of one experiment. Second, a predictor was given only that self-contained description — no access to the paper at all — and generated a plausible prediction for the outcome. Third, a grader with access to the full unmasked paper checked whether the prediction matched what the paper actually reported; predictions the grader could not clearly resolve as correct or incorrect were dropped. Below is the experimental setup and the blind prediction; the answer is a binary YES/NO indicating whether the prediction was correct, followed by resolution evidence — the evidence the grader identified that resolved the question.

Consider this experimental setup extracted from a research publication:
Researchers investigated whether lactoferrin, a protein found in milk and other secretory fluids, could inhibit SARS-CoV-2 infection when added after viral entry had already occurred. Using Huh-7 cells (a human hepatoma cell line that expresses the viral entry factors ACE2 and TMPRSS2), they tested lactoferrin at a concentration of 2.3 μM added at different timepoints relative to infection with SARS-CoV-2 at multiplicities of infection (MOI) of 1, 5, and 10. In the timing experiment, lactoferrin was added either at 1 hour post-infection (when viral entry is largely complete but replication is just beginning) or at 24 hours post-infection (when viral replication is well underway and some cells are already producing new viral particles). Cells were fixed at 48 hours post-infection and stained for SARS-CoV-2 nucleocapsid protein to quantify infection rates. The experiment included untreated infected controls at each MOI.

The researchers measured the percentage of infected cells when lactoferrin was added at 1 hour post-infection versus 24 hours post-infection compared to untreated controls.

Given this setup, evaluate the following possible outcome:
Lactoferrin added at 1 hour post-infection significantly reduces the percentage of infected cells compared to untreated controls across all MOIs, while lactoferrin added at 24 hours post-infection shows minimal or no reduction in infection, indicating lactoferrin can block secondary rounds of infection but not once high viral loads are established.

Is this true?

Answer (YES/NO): NO